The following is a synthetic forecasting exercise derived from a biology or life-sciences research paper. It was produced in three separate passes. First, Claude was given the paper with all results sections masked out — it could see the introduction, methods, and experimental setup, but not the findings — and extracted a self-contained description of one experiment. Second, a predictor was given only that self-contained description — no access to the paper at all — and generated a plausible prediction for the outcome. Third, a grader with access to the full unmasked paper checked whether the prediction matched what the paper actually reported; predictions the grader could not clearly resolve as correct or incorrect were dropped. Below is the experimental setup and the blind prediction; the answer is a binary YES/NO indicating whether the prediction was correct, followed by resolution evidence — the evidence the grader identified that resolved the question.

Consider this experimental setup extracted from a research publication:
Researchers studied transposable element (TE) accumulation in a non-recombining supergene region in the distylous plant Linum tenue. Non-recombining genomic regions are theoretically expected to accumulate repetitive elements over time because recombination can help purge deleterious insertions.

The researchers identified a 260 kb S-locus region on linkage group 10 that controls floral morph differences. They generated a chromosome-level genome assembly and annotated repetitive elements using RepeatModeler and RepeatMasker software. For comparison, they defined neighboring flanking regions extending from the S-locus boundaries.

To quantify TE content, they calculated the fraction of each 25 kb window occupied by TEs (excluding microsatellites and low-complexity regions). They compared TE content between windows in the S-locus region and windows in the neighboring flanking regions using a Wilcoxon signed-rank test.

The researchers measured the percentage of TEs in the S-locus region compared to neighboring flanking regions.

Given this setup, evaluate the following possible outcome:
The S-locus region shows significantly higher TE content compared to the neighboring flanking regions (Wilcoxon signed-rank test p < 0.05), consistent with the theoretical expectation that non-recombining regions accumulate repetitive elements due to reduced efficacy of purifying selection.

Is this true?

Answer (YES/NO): YES